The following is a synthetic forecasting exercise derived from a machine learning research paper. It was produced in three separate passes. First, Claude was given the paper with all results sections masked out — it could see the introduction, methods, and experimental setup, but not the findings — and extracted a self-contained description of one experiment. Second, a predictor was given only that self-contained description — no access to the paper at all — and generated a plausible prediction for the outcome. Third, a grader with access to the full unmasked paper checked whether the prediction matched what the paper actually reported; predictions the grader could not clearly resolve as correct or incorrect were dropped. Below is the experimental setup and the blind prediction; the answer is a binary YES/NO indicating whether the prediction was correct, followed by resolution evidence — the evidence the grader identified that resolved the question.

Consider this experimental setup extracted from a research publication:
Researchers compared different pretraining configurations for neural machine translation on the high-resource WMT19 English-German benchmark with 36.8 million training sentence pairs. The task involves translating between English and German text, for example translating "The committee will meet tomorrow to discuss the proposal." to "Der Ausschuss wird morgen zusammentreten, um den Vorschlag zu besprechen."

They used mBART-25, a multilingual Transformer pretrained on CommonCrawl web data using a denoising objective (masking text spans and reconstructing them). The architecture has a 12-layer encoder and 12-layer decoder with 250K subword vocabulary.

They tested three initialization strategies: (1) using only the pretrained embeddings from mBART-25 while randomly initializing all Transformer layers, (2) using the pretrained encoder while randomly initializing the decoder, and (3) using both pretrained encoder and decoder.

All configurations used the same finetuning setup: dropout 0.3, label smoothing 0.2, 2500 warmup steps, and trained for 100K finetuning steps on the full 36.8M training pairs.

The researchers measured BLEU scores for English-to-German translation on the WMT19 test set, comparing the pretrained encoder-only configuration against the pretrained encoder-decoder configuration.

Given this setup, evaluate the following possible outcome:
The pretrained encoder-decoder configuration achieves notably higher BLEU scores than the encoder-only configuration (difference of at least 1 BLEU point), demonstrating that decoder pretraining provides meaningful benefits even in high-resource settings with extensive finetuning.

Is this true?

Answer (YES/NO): NO